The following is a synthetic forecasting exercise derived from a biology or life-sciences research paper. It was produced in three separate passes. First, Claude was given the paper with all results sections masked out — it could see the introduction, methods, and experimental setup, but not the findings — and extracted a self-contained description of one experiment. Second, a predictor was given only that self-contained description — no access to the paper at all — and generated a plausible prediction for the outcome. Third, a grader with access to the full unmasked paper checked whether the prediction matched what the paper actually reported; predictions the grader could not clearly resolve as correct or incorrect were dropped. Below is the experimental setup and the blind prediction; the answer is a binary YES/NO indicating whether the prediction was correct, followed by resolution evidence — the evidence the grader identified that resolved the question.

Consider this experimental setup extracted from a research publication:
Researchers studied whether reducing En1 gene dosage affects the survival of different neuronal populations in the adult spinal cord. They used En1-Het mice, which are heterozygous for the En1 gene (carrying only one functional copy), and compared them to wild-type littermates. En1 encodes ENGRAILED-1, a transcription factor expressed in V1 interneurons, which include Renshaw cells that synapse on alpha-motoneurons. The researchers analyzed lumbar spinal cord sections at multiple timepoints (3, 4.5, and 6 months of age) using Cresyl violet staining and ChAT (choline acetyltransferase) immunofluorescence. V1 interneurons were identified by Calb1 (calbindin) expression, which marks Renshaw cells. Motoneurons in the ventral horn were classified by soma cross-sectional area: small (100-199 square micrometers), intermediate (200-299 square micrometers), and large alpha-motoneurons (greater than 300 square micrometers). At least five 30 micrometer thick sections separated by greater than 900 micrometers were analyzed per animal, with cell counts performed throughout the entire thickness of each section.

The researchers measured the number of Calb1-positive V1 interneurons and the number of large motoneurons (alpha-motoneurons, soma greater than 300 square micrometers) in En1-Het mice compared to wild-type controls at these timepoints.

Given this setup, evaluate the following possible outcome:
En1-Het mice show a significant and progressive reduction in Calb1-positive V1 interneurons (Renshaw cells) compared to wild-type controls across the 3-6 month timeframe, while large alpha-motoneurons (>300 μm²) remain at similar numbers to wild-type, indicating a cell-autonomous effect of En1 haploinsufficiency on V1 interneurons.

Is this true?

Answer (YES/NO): NO